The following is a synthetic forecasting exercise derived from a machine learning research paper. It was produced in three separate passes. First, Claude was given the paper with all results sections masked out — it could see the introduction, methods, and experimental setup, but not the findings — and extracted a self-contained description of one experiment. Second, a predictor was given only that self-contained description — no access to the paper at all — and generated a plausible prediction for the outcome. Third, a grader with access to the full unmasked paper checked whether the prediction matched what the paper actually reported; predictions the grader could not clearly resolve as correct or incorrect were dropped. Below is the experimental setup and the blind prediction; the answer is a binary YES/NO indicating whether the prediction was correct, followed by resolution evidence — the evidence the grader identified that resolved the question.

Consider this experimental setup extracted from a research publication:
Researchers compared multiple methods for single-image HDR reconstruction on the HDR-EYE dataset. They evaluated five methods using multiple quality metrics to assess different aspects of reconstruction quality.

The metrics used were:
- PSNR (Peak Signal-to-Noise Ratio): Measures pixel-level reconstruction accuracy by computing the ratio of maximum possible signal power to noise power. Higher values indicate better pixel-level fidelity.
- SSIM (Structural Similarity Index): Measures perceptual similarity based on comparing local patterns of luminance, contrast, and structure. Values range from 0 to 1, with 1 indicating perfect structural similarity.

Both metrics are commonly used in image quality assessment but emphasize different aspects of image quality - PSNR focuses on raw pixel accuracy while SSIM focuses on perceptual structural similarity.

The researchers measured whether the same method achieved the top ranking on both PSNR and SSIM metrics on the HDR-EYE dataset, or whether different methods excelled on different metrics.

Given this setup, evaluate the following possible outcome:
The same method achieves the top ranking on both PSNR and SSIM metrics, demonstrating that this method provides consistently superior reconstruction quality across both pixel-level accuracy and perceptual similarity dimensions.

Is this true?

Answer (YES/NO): NO